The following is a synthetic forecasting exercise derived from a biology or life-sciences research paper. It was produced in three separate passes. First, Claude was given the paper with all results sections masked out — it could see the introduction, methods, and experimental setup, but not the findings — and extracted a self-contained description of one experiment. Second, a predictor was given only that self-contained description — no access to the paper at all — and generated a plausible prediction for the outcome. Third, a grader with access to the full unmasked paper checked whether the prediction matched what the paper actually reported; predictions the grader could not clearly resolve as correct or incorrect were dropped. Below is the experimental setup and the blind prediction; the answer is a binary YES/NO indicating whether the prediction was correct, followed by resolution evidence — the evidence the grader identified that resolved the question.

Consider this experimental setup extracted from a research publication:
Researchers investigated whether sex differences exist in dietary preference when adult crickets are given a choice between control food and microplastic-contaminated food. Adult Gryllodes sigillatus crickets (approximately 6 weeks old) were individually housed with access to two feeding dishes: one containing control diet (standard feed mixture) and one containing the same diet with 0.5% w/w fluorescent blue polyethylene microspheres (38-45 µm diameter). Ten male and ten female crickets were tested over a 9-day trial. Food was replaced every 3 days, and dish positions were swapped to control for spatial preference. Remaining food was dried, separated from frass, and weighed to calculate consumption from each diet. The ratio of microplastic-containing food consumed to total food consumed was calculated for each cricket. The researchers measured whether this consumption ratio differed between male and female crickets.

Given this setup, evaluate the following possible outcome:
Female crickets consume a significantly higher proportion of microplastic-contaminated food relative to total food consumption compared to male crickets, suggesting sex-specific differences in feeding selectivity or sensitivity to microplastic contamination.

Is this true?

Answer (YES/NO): NO